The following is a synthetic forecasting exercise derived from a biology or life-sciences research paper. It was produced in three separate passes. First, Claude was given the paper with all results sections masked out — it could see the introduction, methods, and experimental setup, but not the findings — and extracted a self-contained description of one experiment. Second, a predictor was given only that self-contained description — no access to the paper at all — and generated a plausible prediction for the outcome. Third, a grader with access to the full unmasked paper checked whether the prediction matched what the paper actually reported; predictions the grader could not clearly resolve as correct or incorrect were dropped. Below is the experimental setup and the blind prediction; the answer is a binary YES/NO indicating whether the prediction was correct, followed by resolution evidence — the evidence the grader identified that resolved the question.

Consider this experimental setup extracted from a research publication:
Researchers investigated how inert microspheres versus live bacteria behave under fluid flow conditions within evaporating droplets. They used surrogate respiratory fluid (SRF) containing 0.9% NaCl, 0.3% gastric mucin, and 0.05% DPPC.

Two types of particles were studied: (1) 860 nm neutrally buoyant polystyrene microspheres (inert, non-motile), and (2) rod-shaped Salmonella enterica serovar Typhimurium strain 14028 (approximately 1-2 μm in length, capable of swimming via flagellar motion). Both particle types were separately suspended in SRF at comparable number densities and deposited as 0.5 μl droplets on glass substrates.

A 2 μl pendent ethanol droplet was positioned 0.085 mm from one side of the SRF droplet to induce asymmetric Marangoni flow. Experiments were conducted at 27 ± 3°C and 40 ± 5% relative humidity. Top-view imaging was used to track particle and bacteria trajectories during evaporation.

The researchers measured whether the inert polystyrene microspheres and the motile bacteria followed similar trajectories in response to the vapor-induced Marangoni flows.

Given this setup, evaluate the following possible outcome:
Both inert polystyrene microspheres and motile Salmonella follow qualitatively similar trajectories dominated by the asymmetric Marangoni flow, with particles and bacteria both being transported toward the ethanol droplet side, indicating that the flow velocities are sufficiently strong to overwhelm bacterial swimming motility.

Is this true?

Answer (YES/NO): NO